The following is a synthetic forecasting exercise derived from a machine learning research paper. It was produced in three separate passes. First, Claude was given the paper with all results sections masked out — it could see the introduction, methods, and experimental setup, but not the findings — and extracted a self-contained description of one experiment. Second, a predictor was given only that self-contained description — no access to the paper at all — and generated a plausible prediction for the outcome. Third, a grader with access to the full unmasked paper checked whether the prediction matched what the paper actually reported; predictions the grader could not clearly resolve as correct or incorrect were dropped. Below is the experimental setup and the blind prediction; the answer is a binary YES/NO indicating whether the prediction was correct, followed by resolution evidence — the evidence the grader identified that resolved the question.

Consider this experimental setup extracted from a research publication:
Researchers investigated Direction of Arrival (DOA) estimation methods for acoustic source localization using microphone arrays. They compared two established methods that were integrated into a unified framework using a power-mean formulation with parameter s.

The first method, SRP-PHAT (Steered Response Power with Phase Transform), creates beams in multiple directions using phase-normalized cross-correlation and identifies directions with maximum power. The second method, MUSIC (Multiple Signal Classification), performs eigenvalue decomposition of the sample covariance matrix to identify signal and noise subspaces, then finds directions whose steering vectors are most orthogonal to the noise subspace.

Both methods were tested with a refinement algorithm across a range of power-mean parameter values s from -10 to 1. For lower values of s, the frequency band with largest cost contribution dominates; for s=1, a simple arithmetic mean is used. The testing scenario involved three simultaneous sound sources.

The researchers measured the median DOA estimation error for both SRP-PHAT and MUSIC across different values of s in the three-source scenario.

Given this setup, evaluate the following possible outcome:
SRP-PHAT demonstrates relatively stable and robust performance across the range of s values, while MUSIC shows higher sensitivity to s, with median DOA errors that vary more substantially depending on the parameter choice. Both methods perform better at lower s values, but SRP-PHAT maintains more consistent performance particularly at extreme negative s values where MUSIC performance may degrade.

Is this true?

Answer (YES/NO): NO